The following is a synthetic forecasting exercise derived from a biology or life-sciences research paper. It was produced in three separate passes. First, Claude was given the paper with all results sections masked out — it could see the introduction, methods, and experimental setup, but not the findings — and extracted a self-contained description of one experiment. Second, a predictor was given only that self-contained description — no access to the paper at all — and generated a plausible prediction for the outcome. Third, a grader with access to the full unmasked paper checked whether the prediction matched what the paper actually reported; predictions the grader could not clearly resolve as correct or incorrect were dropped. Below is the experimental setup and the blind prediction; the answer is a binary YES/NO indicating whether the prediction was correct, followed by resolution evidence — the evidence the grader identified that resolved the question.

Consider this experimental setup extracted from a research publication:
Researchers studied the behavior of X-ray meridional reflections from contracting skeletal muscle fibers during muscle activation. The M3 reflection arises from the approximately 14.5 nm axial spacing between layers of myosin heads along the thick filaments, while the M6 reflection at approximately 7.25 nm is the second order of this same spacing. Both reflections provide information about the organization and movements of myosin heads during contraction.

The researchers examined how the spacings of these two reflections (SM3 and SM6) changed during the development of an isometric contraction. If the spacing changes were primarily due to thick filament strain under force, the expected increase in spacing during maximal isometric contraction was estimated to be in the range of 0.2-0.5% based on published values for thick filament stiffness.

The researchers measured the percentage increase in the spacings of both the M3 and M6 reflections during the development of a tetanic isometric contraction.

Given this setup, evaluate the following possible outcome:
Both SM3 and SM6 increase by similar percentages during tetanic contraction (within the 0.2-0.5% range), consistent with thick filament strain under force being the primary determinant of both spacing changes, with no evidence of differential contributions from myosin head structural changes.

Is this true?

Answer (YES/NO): NO